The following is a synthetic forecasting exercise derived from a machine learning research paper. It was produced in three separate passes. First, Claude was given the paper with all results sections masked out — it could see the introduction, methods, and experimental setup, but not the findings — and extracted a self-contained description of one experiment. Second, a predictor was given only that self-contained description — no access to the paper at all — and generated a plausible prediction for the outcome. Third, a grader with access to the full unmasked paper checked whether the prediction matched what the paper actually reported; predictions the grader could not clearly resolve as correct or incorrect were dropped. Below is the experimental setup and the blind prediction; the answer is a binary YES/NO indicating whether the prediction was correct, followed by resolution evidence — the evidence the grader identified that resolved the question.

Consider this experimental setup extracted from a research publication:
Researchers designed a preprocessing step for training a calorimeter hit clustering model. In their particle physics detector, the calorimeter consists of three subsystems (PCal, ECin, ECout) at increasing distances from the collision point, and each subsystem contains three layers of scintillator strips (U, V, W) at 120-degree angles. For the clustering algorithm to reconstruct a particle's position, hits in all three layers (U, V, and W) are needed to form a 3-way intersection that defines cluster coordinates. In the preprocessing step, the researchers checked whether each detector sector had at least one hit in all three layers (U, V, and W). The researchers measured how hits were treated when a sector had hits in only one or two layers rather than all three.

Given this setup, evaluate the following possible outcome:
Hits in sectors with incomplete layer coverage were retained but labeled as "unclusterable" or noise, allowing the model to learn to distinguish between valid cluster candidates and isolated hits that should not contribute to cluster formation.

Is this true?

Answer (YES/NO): YES